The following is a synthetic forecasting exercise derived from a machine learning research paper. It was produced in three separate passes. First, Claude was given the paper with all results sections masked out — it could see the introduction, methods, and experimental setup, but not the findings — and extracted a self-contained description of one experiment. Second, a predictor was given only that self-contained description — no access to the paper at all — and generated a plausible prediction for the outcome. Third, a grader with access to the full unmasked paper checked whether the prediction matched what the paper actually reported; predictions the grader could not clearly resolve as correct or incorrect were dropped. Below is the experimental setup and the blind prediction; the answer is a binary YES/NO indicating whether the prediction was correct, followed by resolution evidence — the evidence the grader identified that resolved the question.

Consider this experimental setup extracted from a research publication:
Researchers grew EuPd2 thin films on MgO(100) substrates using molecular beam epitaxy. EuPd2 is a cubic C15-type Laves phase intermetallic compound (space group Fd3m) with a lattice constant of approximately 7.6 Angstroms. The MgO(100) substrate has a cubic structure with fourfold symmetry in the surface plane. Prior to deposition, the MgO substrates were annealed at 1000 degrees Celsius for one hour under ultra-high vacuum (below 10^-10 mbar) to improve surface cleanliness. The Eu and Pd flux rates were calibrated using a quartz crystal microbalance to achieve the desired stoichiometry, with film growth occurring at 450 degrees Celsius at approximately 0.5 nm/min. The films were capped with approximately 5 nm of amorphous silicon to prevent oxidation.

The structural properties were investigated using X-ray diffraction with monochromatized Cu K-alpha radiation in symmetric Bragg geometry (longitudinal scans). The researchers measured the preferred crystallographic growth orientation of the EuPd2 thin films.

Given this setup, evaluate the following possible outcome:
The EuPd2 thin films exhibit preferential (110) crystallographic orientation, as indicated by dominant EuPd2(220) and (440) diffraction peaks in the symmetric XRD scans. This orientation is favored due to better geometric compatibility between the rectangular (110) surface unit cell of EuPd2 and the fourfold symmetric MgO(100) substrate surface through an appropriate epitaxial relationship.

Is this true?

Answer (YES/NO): NO